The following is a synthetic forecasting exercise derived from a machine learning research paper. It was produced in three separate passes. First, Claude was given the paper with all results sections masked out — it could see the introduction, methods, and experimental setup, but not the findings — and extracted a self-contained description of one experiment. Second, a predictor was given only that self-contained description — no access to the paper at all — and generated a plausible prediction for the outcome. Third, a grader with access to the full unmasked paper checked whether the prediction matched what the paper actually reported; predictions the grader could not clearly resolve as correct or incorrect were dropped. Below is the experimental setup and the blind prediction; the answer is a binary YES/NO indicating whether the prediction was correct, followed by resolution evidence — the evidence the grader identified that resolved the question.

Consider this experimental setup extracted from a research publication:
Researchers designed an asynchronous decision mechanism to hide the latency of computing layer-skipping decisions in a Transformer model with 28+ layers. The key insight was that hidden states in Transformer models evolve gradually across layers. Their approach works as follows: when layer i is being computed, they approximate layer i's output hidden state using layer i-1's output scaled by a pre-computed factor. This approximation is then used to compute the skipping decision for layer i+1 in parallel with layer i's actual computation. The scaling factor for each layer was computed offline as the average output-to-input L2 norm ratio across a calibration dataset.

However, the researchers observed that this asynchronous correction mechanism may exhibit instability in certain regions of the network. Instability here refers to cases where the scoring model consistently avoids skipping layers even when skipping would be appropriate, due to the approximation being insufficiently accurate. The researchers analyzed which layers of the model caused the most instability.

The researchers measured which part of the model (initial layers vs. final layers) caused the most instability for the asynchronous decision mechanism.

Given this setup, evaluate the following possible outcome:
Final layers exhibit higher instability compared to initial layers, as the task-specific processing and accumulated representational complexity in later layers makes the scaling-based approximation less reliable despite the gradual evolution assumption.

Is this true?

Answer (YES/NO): NO